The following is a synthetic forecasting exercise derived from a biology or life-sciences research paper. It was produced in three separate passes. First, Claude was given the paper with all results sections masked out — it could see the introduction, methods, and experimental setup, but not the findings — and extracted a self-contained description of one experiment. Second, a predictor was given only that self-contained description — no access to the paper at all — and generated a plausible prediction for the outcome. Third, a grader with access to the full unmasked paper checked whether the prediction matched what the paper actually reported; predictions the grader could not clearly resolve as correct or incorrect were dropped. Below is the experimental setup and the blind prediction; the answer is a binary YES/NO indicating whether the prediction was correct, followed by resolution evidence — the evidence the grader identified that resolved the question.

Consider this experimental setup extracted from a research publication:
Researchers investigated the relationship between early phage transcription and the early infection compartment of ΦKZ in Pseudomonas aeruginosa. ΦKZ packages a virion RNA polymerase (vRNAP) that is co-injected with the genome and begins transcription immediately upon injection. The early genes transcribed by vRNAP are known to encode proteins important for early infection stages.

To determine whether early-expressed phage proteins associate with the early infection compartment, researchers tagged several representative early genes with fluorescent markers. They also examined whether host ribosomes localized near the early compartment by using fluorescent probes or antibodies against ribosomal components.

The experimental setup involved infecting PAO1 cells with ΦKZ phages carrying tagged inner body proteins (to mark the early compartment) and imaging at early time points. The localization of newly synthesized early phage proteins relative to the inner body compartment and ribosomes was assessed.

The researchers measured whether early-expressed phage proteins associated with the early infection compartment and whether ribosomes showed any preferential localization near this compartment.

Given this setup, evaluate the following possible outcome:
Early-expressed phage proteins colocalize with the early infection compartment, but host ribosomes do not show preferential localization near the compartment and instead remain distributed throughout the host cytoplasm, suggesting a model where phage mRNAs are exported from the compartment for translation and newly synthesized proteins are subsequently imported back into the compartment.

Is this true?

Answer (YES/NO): NO